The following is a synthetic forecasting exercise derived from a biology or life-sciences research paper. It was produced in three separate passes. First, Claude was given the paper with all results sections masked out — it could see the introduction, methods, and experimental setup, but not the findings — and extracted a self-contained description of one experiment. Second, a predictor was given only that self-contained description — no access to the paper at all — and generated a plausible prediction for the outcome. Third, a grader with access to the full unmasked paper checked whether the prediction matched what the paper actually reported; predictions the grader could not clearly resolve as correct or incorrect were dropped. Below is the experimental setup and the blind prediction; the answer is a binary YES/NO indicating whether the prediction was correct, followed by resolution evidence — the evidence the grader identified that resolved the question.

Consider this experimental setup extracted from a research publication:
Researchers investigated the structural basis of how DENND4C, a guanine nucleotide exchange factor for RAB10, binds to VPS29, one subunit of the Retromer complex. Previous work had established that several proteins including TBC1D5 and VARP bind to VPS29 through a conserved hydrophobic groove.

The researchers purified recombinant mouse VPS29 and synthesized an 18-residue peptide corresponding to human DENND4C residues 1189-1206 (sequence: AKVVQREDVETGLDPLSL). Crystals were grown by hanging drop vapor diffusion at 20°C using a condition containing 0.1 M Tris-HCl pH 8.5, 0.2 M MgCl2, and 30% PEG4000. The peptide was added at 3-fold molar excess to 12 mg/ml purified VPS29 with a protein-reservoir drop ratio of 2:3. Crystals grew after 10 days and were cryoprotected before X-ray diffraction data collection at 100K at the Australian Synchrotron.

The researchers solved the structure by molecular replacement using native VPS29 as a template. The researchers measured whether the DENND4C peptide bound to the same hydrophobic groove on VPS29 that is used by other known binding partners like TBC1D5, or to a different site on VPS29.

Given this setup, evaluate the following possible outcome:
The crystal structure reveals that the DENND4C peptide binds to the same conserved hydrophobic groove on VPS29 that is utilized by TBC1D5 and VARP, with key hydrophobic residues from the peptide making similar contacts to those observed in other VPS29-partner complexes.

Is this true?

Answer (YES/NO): YES